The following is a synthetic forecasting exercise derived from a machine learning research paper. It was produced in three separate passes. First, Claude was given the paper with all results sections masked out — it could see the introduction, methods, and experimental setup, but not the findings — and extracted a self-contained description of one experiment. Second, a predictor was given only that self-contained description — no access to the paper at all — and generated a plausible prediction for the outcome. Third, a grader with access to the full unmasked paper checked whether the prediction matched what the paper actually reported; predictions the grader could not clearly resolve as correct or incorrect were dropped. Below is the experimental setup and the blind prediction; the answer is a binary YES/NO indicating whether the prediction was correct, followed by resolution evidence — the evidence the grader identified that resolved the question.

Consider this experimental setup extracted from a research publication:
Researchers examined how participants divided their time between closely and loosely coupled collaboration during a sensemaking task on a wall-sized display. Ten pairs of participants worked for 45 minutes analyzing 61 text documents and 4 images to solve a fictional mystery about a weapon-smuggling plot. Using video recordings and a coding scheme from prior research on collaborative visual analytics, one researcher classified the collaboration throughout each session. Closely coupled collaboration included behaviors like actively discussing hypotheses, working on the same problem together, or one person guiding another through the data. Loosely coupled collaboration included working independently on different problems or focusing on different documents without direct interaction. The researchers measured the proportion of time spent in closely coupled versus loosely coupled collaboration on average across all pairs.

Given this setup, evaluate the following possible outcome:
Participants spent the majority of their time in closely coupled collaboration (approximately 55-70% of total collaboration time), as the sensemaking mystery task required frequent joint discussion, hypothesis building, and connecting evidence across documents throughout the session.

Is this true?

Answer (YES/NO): NO